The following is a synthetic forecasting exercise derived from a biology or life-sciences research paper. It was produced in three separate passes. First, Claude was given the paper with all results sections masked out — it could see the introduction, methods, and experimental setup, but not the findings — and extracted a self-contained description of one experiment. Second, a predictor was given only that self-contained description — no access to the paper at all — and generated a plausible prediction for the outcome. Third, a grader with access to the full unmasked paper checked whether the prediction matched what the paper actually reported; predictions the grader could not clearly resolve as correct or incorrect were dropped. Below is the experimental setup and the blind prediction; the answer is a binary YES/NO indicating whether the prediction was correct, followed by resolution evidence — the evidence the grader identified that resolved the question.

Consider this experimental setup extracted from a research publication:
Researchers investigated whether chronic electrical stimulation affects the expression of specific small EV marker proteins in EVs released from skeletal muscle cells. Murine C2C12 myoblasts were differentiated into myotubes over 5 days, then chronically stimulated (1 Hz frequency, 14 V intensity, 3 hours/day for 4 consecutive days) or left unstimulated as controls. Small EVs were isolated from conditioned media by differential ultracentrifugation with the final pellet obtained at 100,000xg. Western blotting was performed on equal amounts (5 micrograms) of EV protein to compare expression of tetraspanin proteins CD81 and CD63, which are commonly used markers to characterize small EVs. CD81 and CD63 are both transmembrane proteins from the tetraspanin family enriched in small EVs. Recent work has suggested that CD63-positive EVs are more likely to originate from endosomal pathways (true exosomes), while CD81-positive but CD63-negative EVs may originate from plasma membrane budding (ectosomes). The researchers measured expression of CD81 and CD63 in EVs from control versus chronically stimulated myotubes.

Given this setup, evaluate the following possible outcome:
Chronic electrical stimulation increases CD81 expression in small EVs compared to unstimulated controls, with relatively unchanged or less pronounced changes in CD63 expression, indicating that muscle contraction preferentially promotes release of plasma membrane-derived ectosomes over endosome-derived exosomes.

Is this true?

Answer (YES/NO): NO